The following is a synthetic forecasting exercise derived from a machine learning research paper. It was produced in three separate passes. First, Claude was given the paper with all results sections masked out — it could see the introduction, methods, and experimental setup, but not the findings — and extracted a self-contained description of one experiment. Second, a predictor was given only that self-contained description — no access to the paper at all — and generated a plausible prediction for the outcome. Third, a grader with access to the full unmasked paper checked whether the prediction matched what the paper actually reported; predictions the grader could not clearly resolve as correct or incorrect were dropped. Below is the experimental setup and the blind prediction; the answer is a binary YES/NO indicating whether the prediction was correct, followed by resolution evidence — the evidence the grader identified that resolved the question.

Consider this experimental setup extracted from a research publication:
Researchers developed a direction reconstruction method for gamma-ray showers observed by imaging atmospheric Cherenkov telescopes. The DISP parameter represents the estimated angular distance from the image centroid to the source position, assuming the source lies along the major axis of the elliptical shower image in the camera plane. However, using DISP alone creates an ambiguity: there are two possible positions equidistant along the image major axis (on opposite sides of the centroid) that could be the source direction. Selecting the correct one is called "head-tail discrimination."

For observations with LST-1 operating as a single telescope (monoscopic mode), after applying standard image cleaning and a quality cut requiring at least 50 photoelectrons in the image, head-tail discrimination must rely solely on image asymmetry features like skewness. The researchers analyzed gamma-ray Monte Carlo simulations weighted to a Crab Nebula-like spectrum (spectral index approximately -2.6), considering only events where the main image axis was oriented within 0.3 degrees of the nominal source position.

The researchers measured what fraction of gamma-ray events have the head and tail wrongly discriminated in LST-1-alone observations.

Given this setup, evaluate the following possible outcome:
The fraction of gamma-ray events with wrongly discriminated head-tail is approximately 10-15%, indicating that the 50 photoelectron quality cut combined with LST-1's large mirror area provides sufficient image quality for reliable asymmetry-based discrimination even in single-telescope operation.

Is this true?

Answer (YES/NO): NO